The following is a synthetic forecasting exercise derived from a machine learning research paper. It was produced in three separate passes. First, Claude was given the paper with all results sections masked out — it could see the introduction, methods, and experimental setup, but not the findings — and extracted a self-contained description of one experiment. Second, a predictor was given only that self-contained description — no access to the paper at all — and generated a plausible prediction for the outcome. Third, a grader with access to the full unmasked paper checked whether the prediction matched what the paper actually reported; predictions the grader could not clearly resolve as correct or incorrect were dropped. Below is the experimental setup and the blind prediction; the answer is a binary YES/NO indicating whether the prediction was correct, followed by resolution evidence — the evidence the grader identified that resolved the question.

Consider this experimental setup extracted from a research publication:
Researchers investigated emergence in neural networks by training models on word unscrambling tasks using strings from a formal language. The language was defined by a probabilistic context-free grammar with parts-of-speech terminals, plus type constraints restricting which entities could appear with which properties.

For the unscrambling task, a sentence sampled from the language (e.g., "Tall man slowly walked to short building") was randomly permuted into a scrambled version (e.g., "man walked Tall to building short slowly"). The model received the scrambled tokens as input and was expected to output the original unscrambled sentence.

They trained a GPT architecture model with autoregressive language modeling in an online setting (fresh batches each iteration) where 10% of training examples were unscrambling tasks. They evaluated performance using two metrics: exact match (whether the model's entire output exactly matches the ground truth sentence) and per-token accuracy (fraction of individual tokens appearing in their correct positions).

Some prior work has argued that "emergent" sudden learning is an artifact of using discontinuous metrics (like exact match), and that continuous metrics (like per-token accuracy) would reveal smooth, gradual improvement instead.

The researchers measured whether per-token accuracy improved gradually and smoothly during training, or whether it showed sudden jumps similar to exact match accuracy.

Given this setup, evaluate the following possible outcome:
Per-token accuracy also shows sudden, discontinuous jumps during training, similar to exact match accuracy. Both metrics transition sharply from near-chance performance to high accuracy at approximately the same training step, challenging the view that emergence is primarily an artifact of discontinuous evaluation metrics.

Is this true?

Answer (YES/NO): YES